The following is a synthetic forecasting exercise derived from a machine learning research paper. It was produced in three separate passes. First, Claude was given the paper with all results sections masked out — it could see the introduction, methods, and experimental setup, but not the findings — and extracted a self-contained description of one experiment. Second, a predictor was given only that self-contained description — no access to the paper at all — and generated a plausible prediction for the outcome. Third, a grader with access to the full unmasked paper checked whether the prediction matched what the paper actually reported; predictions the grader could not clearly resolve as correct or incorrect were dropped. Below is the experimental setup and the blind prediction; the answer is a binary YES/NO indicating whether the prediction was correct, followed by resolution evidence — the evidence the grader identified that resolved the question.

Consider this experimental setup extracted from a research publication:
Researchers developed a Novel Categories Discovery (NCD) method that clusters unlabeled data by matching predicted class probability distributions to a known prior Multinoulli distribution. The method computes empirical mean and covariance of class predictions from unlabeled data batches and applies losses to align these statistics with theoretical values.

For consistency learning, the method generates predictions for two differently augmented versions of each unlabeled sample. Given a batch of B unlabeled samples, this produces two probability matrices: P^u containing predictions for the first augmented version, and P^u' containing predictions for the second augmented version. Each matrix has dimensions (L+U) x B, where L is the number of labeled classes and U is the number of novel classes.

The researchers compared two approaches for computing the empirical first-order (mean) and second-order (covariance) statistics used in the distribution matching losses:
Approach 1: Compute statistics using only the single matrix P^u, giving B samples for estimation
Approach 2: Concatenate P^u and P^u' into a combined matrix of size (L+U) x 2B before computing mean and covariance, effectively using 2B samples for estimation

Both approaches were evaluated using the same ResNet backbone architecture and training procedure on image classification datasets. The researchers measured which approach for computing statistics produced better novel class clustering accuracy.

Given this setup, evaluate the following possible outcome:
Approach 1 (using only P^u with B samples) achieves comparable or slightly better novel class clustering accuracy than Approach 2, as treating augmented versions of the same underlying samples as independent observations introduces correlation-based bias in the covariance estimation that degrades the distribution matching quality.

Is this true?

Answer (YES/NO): NO